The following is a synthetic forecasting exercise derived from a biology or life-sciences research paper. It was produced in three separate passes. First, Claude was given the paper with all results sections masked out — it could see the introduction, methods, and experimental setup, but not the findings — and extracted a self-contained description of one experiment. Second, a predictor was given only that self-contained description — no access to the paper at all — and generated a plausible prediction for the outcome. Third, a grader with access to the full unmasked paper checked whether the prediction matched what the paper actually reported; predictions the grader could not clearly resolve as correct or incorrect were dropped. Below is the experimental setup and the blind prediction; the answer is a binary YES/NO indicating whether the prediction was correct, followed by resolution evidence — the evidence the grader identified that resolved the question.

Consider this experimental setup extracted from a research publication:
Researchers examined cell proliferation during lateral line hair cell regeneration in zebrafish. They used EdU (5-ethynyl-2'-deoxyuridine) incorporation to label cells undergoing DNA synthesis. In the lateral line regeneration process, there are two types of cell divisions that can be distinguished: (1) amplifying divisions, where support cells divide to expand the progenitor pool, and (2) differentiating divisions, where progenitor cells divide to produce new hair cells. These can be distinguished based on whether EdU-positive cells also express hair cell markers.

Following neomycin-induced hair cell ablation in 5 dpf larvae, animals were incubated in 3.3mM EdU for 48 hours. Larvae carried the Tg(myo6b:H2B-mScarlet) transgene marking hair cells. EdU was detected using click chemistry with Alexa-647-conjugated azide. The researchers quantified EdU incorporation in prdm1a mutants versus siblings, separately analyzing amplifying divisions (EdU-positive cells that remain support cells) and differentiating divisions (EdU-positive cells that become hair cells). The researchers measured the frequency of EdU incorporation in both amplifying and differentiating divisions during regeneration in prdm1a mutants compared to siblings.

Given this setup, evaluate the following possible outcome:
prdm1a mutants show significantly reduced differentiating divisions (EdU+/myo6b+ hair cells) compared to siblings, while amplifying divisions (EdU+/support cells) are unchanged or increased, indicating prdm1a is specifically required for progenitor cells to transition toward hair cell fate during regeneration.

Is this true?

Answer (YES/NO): NO